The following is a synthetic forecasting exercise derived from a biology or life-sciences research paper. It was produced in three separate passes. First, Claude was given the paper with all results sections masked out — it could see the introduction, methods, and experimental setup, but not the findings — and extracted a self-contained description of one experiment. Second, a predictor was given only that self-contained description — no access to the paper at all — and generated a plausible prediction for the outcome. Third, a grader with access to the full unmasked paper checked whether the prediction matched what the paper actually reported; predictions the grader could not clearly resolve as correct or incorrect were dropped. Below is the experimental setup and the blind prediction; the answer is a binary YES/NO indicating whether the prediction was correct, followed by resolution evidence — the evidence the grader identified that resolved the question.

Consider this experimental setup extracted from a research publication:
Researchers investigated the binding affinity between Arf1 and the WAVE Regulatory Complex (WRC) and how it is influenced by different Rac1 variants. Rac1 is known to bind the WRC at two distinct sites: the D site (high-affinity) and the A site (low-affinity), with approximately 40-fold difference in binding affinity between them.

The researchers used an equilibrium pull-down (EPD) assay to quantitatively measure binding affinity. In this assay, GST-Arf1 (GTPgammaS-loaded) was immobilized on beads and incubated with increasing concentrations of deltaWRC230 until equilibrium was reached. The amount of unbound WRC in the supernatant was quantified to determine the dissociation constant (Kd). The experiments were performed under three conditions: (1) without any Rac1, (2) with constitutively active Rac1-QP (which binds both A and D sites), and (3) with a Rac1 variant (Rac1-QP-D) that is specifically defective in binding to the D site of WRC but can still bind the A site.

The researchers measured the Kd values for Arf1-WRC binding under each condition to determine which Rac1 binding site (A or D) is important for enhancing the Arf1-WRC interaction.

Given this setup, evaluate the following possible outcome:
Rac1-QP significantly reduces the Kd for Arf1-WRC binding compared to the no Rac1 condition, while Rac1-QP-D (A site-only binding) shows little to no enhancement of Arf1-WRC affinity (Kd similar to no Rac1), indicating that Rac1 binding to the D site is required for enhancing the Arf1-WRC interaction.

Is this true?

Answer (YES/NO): YES